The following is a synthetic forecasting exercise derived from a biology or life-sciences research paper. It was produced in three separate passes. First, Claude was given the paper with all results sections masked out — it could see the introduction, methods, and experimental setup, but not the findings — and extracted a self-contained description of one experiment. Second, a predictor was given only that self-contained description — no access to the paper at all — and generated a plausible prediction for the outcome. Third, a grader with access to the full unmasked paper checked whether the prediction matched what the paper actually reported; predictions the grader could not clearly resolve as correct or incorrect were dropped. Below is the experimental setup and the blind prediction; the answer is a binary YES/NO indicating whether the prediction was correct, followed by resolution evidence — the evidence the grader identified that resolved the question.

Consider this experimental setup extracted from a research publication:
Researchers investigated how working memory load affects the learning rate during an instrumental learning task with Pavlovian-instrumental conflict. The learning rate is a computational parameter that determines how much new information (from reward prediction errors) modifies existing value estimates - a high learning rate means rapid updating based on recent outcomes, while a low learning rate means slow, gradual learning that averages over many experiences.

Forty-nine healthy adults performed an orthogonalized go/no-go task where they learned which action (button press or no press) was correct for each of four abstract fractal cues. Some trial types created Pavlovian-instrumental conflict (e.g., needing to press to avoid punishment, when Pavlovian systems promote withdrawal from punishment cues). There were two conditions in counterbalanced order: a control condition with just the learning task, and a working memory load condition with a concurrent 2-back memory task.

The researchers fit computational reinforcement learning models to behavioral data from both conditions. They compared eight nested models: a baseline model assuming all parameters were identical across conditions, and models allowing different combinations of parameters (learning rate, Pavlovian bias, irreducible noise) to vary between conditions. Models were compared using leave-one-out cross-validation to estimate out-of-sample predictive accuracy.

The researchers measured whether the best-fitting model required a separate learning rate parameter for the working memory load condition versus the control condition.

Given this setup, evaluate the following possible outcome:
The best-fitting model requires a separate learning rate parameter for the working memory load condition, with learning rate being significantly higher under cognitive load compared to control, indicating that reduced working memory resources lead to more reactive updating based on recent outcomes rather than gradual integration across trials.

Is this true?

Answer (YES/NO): NO